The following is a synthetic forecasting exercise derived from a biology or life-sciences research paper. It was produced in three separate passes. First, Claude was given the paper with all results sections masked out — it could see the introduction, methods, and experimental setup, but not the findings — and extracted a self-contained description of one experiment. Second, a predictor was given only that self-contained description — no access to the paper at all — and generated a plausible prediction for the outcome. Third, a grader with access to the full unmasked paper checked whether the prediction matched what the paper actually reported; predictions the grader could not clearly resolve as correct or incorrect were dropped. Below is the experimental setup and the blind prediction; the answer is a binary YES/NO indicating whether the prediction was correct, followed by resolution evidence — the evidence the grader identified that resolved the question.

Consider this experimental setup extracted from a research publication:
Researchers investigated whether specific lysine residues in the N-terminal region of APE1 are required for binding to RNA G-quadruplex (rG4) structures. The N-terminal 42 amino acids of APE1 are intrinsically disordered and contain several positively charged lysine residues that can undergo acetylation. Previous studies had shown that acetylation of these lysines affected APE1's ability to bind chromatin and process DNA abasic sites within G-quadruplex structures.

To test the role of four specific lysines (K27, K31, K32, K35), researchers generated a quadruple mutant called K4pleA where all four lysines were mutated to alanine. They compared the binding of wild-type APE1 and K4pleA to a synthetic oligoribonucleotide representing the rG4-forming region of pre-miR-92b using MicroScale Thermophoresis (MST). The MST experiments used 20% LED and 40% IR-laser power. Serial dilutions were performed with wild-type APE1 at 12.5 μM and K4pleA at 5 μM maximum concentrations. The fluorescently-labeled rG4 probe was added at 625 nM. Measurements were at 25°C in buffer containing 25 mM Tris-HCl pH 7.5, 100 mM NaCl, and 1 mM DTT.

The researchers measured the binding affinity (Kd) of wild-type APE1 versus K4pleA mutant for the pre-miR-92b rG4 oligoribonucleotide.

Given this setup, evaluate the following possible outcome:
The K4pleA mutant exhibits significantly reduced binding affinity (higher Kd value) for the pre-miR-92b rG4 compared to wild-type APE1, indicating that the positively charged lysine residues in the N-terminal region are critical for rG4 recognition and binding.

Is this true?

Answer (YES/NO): NO